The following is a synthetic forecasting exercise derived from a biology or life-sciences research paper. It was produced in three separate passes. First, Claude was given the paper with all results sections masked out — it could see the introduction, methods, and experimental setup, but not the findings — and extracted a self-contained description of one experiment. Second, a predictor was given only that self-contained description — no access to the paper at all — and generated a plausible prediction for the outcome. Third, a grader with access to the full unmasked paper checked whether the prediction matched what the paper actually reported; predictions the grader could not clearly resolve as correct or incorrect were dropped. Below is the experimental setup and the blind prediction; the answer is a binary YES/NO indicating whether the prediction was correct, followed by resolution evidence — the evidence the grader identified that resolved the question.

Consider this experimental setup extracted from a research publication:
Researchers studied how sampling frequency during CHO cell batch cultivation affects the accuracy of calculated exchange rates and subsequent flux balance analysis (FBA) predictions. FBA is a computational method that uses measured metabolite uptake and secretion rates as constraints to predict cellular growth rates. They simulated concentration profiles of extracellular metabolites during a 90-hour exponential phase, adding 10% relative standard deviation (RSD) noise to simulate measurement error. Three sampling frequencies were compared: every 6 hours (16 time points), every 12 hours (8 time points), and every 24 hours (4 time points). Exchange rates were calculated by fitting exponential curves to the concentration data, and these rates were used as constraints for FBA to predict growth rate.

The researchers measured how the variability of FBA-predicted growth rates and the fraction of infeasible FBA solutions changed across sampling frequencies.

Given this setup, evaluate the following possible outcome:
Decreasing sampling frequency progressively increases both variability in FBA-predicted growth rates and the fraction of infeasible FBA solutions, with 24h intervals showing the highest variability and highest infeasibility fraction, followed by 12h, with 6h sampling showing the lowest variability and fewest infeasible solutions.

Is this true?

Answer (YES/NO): YES